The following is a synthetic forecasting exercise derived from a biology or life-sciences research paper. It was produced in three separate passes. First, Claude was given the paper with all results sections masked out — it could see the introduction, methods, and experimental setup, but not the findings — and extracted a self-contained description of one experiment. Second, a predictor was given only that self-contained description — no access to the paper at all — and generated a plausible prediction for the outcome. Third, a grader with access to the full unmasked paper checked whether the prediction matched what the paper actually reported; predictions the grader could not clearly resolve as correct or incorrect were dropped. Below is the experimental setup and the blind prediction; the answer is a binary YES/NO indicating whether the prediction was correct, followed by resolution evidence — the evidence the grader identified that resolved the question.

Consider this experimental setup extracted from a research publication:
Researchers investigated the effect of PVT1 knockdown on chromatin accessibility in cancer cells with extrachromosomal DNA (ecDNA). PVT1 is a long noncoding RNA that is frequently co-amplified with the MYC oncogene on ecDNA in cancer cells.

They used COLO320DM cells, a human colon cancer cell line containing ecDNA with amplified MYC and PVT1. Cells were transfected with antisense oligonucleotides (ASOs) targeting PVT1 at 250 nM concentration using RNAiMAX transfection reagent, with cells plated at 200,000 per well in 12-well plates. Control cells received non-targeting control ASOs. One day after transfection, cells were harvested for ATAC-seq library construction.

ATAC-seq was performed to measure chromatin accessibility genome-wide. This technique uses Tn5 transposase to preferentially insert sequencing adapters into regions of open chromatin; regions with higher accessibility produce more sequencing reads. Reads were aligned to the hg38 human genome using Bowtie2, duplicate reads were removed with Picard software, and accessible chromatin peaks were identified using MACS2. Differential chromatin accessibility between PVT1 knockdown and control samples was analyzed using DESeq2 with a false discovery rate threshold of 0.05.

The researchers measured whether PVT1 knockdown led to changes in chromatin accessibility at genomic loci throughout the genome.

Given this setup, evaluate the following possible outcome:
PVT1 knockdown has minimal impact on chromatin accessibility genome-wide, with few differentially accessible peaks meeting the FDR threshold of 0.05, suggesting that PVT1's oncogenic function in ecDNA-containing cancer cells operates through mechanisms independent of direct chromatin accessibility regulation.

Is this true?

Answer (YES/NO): NO